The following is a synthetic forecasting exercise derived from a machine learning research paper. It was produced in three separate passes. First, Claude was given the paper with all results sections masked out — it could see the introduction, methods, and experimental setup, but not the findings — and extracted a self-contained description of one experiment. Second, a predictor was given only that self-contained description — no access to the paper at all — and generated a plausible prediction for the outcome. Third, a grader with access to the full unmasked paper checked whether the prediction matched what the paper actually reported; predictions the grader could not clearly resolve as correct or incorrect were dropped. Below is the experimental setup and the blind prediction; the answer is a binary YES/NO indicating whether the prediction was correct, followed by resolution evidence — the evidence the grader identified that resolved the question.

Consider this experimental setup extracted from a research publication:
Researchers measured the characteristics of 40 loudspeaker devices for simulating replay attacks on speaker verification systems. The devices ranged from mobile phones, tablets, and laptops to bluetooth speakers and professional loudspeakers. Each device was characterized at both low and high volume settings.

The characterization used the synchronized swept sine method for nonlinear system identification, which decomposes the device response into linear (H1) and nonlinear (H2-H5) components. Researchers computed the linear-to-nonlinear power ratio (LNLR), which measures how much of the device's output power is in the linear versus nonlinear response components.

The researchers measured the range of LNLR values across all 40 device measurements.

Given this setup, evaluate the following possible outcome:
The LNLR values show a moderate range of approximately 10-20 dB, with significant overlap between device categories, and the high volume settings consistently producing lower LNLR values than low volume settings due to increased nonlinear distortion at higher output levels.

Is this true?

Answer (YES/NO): NO